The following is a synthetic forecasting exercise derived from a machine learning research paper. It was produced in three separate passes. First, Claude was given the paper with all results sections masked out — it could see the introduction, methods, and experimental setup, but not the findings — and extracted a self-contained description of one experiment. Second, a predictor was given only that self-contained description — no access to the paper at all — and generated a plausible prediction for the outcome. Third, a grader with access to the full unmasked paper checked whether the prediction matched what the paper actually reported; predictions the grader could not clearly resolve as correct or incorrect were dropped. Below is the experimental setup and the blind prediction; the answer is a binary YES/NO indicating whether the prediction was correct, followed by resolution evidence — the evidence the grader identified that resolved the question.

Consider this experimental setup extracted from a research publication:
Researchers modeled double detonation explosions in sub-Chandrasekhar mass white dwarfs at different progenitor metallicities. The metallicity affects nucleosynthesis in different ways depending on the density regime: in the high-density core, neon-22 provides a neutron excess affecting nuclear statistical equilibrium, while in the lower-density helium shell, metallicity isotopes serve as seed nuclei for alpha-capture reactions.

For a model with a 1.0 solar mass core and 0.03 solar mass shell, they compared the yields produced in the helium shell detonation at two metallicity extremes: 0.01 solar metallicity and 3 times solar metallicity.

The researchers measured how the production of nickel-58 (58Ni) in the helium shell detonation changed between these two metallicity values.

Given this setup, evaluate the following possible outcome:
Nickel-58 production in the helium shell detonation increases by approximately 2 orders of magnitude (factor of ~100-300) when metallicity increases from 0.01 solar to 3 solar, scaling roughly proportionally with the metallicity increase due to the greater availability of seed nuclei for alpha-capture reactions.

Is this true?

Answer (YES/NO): NO